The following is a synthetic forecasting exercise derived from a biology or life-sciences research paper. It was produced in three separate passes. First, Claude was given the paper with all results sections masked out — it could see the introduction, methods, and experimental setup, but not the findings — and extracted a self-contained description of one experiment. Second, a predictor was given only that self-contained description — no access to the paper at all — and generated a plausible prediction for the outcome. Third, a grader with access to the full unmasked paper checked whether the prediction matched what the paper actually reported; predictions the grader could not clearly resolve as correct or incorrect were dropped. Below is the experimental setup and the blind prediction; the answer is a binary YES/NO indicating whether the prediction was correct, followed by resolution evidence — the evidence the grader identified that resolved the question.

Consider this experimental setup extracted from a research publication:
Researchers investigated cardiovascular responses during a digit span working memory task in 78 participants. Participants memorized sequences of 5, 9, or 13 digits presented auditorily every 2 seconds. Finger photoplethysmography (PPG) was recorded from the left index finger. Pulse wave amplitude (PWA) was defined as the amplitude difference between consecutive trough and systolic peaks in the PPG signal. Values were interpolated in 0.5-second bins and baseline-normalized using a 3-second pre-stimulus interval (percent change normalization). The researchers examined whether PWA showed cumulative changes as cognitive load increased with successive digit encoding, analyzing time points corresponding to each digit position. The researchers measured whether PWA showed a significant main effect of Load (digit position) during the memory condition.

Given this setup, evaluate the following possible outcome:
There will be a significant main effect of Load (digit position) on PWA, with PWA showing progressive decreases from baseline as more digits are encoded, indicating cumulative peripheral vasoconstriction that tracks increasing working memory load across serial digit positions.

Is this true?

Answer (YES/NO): YES